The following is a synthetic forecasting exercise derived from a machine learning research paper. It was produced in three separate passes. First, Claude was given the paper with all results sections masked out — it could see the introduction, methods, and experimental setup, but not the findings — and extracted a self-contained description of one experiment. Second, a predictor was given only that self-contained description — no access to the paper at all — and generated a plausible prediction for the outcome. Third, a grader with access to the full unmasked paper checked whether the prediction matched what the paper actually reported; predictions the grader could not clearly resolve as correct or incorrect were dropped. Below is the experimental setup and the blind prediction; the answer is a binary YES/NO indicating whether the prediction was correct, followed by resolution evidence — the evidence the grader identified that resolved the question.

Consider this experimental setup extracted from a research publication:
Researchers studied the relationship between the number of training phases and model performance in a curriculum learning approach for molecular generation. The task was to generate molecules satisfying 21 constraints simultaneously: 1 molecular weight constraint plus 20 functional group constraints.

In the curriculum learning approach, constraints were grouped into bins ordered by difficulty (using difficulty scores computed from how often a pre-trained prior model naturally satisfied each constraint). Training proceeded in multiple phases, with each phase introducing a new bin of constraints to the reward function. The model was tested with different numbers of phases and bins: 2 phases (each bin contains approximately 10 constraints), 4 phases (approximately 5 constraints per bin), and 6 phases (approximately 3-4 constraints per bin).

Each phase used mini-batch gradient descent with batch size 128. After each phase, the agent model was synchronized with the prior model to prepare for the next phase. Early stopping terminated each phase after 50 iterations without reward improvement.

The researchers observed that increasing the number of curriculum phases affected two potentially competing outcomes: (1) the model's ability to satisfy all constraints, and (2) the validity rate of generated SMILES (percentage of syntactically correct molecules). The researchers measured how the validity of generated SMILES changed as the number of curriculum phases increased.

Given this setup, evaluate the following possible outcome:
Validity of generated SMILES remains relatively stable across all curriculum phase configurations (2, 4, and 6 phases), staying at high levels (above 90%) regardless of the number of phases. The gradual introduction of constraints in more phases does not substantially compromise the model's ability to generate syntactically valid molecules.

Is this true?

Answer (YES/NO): NO